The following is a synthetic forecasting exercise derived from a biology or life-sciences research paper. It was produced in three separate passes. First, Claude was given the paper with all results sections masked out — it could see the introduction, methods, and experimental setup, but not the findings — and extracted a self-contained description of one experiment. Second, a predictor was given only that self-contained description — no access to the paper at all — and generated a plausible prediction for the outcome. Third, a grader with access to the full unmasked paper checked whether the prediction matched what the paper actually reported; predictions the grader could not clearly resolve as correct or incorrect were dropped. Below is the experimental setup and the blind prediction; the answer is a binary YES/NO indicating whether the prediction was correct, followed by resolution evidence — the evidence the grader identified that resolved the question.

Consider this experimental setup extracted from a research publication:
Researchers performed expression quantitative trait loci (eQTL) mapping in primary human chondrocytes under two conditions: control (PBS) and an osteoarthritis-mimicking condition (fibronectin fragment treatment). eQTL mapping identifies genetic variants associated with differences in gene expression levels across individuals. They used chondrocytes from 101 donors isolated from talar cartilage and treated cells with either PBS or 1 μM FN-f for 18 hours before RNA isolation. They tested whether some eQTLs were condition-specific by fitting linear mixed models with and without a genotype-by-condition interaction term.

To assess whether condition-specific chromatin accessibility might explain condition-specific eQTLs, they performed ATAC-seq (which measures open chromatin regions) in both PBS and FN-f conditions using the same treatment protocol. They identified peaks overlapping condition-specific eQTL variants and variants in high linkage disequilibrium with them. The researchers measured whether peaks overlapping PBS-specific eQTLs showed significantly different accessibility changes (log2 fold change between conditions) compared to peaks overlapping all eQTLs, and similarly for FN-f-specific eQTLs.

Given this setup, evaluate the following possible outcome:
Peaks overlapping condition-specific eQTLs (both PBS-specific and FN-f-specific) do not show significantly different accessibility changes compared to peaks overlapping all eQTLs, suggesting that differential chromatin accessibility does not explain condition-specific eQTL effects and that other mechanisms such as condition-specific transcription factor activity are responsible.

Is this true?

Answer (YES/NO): NO